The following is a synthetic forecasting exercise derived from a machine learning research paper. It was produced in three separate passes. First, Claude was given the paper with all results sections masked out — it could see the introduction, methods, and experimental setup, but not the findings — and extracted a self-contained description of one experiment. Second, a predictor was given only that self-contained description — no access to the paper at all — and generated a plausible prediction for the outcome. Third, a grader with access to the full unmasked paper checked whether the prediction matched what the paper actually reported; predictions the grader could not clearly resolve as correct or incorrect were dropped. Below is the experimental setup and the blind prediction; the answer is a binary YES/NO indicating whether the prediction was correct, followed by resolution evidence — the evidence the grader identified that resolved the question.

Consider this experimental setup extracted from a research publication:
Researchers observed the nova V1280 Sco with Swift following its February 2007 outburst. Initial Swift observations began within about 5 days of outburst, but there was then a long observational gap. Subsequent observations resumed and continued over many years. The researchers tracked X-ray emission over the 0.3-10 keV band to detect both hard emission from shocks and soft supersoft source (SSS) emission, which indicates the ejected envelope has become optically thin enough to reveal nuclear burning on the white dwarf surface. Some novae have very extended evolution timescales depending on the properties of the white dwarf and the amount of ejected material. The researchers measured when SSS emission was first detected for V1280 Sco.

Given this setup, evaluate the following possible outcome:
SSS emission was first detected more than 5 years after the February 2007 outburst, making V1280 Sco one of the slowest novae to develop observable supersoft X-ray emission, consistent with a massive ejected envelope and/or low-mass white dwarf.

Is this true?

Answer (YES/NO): YES